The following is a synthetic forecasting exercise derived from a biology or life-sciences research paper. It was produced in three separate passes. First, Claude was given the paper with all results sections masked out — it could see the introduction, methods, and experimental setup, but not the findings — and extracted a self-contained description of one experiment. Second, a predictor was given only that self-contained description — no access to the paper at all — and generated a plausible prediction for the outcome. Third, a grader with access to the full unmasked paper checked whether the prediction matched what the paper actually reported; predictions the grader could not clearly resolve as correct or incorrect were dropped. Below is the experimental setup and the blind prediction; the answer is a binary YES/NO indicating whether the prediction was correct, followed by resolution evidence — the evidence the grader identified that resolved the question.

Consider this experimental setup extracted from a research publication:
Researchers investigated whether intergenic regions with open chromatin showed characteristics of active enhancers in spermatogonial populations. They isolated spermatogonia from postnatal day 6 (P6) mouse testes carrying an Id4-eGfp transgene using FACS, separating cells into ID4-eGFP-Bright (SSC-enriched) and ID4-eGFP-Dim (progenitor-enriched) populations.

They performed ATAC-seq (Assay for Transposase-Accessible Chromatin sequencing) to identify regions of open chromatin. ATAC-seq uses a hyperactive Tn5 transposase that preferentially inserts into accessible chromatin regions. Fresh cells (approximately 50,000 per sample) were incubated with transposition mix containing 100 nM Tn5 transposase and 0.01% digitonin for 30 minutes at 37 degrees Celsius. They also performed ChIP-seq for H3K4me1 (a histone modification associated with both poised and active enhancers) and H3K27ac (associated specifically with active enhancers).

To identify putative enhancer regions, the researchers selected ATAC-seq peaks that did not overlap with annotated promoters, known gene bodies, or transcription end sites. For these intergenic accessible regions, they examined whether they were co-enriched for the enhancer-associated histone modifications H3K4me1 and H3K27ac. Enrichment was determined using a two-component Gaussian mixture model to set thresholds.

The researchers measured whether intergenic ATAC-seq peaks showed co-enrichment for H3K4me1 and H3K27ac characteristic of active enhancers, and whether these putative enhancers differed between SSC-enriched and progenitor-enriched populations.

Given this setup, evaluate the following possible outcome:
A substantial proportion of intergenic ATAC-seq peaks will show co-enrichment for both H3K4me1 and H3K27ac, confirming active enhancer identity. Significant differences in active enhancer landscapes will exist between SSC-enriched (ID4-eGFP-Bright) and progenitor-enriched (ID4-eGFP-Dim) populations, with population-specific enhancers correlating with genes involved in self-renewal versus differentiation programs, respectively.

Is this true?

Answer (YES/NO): YES